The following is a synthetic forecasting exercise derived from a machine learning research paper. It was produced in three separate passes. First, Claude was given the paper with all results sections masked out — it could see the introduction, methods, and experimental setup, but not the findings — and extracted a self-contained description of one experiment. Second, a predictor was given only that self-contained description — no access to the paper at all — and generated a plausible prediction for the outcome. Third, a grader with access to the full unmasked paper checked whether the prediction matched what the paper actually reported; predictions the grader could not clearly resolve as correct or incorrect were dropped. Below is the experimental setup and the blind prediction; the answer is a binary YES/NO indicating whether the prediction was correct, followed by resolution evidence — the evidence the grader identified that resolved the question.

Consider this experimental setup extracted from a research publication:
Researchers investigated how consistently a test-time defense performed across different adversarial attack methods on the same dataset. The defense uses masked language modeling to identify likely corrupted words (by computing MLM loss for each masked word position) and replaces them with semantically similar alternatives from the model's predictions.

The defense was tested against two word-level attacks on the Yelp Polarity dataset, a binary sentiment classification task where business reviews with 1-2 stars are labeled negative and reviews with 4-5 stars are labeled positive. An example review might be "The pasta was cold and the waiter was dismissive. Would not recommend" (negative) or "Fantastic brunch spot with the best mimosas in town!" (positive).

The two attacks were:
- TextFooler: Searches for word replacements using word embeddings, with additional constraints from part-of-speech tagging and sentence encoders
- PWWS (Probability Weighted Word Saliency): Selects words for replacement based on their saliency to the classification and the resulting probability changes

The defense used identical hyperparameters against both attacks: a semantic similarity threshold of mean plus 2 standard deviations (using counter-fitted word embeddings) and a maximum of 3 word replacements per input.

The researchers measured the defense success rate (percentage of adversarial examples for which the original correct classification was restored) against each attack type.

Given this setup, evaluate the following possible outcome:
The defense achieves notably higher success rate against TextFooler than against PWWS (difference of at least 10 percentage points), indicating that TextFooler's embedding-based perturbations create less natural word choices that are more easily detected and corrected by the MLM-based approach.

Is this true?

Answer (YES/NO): NO